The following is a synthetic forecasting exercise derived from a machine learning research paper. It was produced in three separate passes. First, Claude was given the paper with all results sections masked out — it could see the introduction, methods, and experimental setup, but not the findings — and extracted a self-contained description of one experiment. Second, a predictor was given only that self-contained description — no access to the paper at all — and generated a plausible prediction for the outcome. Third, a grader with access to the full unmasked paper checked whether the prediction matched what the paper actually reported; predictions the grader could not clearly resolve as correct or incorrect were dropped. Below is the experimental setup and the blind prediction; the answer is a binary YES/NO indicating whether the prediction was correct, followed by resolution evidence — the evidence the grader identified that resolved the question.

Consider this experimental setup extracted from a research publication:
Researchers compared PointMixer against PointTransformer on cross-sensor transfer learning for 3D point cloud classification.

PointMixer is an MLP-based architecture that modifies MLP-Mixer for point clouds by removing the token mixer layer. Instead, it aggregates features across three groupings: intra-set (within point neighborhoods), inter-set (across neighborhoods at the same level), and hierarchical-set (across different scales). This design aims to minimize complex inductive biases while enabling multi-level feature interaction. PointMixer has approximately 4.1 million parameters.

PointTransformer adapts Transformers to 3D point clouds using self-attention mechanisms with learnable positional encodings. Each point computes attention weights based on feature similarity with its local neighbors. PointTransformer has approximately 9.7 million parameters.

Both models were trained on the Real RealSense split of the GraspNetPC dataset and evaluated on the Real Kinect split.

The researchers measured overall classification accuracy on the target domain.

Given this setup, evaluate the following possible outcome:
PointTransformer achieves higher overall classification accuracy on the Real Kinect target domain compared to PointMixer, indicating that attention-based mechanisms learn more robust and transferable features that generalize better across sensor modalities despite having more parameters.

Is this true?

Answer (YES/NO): YES